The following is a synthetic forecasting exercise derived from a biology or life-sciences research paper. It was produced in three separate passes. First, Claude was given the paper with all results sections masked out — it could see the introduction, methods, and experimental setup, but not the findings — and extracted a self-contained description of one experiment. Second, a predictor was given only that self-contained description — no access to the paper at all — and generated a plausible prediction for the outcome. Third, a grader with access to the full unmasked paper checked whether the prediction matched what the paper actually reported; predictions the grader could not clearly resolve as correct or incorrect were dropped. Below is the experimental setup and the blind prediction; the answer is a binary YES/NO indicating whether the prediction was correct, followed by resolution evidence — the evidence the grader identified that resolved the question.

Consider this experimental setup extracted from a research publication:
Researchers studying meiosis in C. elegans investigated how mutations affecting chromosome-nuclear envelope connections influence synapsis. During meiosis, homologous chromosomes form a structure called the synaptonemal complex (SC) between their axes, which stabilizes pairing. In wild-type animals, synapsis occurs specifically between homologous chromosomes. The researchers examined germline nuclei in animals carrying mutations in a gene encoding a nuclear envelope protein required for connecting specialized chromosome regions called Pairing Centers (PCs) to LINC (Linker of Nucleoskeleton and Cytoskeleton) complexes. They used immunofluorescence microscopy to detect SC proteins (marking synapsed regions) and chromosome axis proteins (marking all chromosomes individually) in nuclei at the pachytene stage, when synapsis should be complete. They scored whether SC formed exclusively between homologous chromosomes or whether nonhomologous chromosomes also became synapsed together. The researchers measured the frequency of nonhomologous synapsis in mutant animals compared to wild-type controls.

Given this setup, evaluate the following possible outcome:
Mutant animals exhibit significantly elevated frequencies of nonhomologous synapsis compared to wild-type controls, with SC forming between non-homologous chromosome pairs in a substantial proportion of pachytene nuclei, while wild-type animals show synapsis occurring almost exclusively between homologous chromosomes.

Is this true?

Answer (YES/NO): YES